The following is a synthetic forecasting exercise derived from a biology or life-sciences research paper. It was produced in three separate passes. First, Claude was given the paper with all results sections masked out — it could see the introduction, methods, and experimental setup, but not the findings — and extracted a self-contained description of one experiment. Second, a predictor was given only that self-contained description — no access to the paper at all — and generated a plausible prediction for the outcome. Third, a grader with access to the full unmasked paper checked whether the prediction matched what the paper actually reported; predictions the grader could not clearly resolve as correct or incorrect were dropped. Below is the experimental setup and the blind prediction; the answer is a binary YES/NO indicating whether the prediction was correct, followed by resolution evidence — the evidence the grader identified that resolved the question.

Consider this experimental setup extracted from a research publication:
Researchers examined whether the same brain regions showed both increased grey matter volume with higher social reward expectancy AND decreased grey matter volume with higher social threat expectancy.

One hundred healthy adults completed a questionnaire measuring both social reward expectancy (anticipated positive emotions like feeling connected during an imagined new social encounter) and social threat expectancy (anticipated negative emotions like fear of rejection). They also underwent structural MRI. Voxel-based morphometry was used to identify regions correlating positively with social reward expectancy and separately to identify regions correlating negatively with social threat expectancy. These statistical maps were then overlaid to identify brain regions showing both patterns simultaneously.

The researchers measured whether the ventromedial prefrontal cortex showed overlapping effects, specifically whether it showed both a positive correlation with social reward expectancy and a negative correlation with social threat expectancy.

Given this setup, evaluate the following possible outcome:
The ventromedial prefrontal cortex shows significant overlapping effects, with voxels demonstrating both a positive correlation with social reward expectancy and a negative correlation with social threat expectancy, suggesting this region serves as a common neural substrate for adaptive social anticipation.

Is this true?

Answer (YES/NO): YES